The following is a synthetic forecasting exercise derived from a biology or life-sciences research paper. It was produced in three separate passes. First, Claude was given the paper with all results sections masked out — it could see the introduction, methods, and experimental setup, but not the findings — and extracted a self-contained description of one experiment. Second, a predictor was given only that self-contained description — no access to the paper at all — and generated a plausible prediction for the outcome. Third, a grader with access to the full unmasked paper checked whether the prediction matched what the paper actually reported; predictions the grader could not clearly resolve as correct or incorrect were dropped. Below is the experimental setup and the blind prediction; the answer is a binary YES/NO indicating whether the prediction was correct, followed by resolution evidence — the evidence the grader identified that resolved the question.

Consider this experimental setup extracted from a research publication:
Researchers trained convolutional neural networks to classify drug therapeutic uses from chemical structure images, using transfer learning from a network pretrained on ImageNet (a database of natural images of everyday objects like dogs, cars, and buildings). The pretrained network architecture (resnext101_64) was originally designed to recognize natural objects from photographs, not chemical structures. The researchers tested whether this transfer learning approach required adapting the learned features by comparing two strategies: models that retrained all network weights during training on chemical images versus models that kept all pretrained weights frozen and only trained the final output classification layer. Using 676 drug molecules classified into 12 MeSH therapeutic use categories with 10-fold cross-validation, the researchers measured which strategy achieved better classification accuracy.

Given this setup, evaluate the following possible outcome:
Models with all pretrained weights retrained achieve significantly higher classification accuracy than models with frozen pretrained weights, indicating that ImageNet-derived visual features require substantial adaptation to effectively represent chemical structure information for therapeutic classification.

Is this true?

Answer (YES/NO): YES